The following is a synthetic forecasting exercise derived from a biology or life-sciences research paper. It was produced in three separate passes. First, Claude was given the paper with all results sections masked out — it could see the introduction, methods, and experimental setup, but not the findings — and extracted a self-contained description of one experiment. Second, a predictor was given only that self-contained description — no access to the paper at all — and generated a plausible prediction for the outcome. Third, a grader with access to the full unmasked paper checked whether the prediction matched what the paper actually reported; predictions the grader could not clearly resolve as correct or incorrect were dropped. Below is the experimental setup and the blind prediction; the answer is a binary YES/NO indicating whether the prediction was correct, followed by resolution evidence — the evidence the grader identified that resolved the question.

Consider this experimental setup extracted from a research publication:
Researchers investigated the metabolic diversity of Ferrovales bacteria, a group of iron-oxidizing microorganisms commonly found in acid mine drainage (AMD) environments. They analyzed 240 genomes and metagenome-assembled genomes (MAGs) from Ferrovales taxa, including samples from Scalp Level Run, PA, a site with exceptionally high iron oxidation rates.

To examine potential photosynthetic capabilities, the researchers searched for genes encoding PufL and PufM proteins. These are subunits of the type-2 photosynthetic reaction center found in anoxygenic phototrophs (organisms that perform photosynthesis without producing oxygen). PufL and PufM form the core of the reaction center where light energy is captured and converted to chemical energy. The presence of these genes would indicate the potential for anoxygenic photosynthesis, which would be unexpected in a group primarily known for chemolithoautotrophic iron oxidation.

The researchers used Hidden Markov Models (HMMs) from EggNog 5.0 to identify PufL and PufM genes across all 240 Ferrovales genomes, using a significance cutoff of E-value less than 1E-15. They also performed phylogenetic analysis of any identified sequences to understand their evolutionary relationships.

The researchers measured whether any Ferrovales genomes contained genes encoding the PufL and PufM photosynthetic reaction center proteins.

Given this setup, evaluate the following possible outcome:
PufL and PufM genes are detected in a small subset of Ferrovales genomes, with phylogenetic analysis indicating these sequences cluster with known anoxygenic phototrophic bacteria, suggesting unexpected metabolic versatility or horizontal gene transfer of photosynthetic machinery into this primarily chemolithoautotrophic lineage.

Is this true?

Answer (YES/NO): YES